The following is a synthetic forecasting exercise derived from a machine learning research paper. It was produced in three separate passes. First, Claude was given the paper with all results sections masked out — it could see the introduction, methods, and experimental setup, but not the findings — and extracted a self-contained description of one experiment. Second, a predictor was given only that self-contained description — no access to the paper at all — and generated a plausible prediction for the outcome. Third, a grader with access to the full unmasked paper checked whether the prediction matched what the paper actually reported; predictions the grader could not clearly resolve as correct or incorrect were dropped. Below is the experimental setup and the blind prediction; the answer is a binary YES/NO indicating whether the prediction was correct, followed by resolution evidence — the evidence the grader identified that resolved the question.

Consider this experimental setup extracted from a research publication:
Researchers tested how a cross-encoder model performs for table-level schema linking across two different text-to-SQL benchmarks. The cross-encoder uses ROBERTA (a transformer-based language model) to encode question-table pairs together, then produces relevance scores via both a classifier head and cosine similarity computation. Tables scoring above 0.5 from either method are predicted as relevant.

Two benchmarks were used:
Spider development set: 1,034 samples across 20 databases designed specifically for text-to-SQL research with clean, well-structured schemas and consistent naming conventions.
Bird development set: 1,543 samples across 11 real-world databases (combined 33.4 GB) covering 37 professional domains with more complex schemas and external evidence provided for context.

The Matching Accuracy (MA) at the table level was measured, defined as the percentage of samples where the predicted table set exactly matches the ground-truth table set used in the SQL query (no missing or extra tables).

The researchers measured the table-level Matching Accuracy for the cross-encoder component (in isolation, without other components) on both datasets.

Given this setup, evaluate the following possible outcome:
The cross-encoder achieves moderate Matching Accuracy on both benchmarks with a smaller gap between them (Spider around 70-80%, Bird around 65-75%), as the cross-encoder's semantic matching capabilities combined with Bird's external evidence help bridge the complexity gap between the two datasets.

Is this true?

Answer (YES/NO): NO